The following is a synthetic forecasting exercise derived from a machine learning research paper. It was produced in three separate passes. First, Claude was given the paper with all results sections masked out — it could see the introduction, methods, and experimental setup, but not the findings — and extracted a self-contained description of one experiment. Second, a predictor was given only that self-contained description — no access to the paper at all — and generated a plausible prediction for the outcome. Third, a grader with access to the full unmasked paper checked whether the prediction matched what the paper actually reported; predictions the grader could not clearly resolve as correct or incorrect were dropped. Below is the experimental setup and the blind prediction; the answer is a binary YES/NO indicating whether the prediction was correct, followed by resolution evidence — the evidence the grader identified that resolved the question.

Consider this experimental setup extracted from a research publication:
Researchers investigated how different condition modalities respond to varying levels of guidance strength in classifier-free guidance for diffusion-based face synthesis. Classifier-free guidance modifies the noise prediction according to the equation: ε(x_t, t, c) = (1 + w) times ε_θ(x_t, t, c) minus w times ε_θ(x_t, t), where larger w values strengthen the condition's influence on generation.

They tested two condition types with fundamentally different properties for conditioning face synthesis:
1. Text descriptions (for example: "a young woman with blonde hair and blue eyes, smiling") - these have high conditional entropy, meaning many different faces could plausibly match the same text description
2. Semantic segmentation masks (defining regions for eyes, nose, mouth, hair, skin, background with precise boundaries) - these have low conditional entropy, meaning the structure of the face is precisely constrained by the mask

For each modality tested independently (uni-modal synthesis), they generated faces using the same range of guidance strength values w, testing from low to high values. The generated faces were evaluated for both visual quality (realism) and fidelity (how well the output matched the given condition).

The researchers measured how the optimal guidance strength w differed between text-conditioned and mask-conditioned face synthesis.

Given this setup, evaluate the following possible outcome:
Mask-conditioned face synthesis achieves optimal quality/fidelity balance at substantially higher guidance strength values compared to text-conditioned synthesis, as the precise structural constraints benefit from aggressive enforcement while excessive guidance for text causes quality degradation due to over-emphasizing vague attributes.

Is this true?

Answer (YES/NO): NO